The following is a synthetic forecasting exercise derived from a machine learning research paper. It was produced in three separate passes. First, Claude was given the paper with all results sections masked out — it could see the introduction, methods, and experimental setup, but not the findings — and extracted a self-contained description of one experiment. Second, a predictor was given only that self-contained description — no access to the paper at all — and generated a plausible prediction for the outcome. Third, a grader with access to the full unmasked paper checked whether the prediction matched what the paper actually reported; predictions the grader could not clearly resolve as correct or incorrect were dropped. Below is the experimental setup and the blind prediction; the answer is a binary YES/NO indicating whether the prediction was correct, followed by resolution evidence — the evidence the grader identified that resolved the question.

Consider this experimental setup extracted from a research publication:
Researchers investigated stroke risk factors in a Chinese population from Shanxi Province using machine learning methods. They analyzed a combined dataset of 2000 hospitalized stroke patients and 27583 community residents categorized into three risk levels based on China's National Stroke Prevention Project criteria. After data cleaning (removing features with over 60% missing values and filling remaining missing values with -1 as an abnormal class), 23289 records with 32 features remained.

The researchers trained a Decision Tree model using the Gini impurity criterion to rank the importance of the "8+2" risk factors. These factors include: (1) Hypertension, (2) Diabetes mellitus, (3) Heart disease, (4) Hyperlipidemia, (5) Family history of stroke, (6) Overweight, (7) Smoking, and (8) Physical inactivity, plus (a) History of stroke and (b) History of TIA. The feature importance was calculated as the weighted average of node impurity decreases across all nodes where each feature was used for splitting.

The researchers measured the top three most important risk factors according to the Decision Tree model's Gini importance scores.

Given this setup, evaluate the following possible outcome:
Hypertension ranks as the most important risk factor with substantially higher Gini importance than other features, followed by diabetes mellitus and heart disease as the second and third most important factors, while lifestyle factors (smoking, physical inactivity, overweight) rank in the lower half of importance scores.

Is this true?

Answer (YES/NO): NO